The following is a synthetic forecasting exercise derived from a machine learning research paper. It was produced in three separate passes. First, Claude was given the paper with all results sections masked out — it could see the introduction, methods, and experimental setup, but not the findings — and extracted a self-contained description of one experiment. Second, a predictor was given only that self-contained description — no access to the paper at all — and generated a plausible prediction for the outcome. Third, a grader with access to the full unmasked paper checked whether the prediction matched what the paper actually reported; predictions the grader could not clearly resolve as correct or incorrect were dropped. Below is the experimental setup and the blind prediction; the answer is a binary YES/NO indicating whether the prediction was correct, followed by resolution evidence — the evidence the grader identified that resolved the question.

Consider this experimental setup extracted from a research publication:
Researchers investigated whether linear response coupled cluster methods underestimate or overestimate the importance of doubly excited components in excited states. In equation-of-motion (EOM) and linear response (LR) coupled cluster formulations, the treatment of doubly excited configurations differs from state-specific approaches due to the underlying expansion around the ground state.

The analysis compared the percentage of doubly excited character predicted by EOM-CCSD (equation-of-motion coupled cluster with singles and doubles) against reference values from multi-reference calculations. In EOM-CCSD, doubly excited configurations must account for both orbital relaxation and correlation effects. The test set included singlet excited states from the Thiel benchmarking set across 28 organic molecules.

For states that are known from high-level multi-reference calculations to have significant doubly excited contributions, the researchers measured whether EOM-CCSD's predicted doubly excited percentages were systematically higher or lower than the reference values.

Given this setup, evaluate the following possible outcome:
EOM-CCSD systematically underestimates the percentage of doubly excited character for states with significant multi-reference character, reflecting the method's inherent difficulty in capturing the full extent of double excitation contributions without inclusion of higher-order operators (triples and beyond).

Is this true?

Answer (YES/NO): YES